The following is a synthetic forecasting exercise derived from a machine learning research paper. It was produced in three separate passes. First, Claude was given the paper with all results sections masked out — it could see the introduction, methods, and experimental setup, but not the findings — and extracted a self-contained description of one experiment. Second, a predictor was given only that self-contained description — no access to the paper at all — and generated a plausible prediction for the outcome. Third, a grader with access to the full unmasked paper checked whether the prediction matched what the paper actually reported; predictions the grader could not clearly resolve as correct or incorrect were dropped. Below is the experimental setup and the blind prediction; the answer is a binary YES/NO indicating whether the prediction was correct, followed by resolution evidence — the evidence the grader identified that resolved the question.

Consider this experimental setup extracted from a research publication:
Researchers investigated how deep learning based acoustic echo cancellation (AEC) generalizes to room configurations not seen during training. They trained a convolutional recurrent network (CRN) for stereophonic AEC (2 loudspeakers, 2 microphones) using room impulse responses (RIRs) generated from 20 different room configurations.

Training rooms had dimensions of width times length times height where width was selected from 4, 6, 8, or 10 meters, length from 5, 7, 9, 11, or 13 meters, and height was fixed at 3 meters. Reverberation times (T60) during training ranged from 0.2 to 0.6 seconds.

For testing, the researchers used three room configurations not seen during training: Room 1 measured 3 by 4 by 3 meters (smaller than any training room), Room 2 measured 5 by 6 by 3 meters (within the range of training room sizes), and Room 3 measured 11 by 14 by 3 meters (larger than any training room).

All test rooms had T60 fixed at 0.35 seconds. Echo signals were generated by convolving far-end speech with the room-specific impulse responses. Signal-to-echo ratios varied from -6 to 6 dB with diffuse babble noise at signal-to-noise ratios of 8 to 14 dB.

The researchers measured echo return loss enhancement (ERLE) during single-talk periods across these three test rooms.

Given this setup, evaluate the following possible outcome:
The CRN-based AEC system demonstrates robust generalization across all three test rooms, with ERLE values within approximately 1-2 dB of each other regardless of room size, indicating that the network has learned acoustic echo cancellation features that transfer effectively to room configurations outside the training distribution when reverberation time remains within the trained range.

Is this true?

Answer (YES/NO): NO